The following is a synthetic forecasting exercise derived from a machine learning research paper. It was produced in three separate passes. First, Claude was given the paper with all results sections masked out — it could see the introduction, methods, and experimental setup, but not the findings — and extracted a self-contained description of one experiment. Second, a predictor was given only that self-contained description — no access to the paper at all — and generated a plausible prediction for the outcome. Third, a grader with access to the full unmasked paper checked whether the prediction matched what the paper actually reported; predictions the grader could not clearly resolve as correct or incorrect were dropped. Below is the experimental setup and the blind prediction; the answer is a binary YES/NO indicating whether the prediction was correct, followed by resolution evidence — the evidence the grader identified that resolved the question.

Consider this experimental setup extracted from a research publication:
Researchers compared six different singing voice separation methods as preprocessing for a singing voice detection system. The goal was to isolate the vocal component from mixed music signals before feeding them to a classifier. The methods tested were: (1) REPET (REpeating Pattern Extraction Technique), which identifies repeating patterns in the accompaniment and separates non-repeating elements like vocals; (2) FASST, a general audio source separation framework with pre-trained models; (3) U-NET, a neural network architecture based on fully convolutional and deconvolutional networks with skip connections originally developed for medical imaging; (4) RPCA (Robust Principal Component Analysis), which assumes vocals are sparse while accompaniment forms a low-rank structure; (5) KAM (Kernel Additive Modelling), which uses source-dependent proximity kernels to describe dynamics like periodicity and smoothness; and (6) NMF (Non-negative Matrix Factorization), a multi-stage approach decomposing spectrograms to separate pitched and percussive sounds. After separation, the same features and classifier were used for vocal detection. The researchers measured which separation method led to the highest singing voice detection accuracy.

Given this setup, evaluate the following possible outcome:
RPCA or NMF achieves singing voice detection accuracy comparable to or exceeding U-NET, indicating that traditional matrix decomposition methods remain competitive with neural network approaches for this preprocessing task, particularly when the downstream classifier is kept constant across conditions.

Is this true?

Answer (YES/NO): NO